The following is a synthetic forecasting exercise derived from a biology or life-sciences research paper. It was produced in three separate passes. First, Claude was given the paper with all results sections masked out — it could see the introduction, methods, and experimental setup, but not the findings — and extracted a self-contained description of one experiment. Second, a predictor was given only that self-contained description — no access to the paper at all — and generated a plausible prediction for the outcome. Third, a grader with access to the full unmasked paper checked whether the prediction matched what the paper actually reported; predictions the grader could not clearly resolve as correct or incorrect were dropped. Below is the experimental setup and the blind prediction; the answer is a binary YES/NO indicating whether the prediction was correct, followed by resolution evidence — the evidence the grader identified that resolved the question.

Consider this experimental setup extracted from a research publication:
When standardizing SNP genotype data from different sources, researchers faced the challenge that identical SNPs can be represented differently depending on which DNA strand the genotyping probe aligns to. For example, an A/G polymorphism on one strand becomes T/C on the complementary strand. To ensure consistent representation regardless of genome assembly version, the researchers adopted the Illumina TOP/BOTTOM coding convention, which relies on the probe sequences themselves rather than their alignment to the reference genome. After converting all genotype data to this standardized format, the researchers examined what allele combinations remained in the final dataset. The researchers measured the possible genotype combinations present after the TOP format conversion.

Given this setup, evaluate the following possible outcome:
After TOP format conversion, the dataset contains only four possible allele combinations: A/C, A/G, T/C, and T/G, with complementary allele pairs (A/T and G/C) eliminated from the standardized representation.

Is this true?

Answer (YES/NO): NO